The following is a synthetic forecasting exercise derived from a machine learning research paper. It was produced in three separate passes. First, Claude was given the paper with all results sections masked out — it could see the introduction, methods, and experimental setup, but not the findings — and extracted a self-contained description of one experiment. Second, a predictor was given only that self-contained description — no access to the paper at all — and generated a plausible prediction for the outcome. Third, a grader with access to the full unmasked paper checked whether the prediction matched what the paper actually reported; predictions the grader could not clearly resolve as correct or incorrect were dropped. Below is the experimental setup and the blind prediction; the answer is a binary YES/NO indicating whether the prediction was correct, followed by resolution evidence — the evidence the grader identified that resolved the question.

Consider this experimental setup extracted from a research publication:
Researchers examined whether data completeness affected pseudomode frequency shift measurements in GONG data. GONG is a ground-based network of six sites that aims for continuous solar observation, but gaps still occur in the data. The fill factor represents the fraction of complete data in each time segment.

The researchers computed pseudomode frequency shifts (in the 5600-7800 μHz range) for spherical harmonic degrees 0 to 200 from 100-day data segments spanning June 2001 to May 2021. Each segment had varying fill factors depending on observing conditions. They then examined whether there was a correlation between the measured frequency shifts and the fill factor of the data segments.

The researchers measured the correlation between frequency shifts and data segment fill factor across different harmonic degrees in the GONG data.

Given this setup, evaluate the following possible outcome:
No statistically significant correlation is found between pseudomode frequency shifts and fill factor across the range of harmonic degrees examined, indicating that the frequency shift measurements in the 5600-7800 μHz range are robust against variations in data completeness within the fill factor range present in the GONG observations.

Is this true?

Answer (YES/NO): NO